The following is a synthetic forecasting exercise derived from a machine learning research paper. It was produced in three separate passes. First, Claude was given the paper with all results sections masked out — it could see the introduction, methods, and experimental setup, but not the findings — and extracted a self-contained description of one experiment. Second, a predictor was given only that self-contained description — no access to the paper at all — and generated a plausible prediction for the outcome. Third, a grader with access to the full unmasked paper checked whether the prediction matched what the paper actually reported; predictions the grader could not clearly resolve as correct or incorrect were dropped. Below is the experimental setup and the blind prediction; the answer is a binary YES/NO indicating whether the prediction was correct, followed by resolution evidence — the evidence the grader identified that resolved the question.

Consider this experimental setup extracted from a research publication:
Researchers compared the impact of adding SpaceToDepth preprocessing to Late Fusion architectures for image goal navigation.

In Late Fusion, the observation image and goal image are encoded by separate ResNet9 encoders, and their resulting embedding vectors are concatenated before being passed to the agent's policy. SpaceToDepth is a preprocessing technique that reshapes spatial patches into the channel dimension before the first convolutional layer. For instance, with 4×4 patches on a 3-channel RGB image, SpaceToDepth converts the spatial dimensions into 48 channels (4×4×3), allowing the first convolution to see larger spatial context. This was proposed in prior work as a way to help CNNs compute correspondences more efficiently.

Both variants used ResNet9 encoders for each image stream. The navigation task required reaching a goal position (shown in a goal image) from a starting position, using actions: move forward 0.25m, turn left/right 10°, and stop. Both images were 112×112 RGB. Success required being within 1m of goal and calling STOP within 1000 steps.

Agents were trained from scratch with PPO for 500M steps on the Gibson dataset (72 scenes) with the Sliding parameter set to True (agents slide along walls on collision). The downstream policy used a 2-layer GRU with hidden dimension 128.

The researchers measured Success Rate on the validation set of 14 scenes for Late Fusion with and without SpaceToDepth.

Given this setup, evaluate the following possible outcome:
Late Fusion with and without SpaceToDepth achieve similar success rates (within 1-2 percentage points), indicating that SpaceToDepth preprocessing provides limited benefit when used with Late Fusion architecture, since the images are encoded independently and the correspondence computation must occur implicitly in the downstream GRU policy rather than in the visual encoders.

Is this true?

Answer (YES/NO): YES